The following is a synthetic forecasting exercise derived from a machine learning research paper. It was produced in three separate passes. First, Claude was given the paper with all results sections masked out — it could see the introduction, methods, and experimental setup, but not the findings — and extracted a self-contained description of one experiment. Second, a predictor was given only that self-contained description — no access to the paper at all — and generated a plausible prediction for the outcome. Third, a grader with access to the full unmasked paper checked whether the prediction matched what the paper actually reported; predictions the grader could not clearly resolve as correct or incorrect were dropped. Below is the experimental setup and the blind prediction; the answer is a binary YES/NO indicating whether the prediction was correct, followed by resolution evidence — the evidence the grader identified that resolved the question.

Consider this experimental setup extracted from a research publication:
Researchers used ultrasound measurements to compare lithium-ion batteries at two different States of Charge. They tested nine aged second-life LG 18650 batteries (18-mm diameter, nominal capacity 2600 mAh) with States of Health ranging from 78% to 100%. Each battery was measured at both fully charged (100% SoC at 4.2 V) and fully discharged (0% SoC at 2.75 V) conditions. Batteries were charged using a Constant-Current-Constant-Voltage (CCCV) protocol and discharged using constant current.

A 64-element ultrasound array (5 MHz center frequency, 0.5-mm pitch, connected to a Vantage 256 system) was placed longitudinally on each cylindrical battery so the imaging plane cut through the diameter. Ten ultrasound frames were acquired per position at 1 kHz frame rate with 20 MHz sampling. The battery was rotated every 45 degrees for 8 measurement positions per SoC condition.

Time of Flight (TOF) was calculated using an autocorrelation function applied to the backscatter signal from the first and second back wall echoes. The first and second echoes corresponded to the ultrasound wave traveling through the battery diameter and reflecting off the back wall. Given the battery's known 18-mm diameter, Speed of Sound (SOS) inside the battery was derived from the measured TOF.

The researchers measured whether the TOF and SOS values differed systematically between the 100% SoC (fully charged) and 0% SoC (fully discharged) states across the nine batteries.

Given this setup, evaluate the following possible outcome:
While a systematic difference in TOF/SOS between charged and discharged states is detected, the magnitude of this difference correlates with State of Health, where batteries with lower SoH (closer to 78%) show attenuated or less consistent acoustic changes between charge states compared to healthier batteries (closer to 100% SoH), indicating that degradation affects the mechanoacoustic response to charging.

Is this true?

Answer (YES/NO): NO